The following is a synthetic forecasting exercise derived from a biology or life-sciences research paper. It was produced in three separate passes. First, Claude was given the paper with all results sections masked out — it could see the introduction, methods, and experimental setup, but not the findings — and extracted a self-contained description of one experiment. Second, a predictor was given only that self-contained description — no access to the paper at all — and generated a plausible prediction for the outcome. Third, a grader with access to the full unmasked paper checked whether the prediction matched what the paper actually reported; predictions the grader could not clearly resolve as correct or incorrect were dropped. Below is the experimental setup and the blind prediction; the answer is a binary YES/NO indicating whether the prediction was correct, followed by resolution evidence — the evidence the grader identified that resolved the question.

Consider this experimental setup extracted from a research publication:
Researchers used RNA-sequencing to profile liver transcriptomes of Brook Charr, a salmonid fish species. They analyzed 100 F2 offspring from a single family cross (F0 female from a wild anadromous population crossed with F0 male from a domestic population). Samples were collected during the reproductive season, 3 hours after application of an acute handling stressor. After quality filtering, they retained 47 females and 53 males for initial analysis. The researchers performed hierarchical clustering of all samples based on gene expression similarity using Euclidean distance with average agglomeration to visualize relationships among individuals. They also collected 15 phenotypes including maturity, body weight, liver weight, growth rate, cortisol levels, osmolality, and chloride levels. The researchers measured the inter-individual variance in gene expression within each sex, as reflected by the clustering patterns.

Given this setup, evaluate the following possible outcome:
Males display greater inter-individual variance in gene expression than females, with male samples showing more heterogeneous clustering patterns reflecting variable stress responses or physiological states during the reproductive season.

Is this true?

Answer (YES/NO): NO